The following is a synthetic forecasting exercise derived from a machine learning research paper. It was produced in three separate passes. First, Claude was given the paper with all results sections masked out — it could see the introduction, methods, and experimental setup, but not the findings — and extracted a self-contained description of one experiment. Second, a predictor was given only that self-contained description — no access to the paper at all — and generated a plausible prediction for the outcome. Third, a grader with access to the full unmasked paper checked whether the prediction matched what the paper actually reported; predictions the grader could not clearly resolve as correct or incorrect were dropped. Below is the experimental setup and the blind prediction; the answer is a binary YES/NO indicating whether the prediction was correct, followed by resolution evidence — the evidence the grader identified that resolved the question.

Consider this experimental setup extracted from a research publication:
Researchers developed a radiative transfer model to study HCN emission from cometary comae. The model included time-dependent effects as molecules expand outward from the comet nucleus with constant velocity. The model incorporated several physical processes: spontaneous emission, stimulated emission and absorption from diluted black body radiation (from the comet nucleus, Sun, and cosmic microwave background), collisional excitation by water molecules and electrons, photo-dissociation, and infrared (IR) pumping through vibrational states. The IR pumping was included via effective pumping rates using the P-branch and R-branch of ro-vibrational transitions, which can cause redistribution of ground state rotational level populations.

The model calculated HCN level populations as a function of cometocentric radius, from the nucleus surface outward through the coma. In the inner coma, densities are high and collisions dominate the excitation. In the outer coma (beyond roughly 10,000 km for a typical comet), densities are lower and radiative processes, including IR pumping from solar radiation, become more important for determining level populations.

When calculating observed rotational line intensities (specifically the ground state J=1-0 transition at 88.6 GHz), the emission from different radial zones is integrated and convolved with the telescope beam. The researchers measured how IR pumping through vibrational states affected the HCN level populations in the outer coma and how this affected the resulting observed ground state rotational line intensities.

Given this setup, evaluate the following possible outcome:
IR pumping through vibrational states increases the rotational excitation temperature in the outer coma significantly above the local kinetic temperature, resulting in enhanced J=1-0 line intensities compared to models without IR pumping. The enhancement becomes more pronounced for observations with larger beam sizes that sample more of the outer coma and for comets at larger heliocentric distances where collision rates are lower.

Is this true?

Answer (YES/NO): NO